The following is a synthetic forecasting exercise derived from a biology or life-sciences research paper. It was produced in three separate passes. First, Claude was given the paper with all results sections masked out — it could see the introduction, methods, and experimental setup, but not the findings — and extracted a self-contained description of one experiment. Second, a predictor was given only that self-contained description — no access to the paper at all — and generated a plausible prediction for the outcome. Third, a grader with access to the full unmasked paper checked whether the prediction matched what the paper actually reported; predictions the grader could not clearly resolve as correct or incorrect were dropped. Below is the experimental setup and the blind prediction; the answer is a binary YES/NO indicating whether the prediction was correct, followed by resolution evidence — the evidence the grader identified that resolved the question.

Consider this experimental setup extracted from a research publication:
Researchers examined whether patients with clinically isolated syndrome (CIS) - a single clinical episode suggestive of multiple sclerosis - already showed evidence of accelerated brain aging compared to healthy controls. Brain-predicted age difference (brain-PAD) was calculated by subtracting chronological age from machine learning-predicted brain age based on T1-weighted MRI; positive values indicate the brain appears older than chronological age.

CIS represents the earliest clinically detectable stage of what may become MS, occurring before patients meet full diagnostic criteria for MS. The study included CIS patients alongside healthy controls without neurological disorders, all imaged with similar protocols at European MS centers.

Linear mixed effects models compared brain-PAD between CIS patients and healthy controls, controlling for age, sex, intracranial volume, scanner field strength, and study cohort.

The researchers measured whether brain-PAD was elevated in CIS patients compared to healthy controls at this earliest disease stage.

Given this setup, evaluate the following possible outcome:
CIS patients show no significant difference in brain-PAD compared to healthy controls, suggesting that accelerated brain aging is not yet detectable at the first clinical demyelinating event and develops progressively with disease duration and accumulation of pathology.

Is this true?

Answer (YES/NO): NO